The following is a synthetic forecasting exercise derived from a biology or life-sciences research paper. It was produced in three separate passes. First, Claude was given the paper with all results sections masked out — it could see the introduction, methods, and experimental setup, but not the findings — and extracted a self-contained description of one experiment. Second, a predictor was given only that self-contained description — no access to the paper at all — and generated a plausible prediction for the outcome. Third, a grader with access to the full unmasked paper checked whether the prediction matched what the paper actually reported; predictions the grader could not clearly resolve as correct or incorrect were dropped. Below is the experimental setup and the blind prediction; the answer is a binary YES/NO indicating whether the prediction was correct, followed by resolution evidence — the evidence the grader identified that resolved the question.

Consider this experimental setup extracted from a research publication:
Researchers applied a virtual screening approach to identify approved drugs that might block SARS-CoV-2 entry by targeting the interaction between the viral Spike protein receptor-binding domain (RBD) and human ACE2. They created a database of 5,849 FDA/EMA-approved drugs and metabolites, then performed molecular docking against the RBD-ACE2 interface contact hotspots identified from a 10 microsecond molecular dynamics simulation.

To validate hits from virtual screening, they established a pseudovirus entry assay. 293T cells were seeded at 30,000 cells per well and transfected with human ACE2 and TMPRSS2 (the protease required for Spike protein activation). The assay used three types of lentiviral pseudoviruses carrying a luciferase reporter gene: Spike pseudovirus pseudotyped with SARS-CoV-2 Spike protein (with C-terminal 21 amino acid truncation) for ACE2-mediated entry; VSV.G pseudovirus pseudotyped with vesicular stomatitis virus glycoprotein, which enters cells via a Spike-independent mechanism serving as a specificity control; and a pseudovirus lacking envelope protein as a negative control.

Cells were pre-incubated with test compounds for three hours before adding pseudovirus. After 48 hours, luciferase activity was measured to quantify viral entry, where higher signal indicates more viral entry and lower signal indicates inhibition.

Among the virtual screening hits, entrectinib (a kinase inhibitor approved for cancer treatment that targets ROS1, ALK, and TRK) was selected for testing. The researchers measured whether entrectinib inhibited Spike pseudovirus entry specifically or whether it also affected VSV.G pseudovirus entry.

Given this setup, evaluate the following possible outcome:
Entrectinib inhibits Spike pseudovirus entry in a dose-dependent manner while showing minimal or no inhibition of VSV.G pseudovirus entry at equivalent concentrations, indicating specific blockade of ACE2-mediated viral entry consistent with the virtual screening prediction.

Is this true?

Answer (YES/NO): NO